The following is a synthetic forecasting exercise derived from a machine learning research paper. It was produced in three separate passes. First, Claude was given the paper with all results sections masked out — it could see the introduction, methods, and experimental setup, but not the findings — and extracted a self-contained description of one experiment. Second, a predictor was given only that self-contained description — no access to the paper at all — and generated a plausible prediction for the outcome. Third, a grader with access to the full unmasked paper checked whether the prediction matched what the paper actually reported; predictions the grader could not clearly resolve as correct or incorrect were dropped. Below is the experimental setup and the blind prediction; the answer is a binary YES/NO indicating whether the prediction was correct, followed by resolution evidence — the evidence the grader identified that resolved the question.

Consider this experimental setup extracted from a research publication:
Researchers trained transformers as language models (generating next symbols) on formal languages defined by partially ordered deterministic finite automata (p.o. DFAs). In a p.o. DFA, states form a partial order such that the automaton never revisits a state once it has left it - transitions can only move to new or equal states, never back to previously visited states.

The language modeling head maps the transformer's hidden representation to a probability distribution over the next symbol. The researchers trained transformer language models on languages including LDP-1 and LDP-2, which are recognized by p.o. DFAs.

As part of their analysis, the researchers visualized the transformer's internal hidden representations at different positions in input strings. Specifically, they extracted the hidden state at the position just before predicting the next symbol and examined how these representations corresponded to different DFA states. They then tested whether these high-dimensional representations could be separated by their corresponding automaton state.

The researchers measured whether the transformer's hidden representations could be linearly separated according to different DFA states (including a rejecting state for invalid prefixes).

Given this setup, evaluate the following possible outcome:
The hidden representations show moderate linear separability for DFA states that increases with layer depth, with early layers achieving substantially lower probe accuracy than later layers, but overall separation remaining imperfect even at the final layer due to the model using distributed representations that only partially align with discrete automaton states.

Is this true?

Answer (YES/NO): NO